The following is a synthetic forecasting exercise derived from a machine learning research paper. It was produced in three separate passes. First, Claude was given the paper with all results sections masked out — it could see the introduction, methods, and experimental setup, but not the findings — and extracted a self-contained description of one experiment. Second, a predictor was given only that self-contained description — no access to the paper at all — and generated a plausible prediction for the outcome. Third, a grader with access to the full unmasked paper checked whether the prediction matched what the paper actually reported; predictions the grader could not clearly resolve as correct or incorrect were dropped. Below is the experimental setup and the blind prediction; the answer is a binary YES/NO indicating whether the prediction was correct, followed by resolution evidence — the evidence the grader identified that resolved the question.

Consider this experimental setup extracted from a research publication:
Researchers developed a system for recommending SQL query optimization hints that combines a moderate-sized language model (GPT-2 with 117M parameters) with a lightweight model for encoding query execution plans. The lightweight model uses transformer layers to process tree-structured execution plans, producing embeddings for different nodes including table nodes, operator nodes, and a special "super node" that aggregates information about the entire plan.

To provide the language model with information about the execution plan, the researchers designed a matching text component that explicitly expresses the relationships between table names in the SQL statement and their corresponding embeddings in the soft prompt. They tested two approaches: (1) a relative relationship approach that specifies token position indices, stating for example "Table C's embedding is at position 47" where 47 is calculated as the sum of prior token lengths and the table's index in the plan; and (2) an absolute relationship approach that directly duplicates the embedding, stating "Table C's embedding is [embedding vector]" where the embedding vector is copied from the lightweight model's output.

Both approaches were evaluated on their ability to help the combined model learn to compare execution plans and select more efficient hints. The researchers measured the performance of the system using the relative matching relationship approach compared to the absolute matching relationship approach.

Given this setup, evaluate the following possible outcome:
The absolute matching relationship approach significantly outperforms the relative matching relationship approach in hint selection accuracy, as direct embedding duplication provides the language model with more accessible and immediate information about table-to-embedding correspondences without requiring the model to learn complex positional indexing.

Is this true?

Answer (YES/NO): NO